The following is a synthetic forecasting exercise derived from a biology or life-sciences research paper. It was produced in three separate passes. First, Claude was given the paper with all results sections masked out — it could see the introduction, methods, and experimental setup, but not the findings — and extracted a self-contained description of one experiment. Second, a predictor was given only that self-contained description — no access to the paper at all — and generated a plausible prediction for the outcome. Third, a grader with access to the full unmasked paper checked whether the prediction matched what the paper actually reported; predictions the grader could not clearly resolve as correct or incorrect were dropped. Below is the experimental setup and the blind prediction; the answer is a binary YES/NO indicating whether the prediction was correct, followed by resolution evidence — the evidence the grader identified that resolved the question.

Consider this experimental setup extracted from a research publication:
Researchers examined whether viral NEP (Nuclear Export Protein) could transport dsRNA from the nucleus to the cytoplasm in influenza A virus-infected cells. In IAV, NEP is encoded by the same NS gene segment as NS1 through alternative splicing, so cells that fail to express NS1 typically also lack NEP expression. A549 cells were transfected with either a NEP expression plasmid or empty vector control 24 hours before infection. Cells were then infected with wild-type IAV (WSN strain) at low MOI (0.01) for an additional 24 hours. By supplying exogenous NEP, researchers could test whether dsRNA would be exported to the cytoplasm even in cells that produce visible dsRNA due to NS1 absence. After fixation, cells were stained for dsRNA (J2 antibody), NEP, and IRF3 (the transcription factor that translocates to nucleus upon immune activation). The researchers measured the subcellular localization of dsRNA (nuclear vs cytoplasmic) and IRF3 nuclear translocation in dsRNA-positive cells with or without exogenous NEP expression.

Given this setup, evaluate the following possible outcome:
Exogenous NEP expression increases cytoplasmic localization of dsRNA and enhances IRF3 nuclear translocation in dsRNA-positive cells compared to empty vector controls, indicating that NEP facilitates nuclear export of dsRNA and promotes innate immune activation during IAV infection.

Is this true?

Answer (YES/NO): YES